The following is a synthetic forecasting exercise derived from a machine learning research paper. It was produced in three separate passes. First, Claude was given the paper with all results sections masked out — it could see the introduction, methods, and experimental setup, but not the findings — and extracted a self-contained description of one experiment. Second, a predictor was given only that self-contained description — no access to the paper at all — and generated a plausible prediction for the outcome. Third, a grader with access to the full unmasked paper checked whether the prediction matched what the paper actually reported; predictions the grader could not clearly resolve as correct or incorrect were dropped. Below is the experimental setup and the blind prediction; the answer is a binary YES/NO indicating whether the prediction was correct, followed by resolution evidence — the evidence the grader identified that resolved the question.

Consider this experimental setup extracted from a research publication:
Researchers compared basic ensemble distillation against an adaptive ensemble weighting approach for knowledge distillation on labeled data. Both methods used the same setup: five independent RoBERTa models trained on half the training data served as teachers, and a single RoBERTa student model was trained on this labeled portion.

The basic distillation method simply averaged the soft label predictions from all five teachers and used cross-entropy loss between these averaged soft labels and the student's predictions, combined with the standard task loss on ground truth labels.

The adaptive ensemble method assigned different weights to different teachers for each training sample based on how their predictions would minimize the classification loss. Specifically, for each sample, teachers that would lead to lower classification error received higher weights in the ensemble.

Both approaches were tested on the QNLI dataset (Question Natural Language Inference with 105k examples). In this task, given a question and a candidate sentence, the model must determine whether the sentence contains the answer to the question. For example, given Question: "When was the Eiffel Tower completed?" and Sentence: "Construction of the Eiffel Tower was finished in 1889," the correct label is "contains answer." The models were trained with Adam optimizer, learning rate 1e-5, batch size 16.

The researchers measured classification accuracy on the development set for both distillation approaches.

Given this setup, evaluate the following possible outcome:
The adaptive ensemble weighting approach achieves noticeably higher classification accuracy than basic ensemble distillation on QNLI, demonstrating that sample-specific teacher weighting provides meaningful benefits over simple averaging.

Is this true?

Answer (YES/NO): NO